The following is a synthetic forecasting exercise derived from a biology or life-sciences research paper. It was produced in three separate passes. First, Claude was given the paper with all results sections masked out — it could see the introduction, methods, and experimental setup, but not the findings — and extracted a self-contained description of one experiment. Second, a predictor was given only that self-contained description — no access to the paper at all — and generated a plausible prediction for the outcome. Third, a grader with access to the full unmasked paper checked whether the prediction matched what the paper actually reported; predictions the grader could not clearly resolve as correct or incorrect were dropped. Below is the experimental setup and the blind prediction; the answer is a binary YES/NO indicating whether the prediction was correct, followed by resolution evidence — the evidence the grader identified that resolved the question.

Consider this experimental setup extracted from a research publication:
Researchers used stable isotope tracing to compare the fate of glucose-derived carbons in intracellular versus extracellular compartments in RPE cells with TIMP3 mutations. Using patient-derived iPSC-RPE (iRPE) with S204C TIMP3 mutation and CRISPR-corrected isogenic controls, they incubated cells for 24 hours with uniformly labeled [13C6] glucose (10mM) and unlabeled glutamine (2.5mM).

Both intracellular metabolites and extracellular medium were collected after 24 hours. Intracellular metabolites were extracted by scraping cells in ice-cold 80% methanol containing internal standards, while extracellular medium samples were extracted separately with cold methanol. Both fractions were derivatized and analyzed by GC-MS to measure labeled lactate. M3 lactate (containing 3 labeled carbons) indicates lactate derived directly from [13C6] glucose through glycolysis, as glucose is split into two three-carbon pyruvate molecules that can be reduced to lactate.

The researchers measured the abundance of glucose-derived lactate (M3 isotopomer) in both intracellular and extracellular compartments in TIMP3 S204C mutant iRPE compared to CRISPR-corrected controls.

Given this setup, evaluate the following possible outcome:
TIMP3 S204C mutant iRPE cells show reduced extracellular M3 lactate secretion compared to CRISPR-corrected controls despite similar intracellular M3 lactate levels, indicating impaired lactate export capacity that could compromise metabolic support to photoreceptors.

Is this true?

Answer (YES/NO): NO